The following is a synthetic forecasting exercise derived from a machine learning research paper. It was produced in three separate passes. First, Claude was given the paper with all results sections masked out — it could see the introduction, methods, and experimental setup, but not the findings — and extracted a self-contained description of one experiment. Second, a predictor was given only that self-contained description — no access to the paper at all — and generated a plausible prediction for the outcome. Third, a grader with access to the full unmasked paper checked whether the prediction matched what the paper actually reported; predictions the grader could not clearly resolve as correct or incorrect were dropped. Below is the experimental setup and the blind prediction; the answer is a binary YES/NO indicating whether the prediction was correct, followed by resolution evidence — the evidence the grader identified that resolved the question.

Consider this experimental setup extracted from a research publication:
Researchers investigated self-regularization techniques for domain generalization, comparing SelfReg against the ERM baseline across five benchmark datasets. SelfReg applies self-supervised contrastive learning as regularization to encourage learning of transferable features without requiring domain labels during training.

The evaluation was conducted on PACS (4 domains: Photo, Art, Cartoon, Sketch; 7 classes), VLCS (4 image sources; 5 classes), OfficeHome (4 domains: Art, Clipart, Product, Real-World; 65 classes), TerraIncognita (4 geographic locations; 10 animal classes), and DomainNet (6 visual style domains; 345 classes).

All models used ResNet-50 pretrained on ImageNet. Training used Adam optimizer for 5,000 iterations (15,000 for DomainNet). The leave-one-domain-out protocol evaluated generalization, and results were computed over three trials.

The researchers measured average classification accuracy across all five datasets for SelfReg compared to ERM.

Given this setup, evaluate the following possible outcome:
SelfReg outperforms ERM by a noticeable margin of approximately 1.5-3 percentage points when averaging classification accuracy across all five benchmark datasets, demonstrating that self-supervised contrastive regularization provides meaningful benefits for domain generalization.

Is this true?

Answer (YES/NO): NO